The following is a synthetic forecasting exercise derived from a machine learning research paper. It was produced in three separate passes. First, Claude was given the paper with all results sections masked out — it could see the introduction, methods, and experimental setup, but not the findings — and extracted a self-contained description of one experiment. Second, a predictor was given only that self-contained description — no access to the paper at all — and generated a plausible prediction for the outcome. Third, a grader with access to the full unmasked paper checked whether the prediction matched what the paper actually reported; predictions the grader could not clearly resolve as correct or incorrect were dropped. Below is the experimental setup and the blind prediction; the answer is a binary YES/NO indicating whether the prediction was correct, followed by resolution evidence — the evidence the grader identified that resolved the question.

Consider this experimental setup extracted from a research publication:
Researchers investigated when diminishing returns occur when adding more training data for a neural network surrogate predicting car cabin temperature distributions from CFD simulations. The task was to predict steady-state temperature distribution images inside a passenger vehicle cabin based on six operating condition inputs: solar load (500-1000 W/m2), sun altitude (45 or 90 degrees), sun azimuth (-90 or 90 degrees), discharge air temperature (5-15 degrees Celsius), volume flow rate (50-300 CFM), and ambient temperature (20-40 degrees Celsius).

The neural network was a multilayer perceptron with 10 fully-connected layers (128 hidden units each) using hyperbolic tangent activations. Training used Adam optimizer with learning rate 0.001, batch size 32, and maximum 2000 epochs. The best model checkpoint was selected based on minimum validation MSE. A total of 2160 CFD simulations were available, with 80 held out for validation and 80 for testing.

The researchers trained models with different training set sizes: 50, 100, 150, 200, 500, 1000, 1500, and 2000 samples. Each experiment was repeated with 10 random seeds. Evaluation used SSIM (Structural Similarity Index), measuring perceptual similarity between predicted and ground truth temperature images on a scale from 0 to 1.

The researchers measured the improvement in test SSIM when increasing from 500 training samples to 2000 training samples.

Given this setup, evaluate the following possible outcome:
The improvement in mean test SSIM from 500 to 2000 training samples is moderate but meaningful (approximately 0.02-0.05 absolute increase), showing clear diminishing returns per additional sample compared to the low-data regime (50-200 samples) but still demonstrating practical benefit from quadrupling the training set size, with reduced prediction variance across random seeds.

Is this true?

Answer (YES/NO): NO